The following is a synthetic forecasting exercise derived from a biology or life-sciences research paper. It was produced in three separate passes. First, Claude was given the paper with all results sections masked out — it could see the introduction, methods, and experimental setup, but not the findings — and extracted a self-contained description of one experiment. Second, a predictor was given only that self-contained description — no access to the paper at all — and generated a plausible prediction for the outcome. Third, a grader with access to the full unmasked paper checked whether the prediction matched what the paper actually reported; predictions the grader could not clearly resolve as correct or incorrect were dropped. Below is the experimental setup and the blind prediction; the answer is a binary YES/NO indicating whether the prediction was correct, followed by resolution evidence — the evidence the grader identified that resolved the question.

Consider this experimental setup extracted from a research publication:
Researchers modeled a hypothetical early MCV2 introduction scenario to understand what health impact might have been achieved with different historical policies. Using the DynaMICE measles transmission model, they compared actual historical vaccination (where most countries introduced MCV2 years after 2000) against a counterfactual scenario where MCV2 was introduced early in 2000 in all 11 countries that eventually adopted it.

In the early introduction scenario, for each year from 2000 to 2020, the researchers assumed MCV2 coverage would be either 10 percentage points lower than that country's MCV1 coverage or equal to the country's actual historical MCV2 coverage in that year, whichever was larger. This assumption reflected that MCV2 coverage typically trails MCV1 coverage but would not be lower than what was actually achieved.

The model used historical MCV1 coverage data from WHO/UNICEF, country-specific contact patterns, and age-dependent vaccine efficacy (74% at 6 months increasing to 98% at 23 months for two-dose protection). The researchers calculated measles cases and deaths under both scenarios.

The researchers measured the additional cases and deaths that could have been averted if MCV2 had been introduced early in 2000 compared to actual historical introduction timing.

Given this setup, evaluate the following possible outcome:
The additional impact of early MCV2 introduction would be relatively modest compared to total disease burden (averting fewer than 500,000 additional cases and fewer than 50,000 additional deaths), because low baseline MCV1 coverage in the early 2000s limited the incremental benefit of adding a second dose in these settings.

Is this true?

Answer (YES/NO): NO